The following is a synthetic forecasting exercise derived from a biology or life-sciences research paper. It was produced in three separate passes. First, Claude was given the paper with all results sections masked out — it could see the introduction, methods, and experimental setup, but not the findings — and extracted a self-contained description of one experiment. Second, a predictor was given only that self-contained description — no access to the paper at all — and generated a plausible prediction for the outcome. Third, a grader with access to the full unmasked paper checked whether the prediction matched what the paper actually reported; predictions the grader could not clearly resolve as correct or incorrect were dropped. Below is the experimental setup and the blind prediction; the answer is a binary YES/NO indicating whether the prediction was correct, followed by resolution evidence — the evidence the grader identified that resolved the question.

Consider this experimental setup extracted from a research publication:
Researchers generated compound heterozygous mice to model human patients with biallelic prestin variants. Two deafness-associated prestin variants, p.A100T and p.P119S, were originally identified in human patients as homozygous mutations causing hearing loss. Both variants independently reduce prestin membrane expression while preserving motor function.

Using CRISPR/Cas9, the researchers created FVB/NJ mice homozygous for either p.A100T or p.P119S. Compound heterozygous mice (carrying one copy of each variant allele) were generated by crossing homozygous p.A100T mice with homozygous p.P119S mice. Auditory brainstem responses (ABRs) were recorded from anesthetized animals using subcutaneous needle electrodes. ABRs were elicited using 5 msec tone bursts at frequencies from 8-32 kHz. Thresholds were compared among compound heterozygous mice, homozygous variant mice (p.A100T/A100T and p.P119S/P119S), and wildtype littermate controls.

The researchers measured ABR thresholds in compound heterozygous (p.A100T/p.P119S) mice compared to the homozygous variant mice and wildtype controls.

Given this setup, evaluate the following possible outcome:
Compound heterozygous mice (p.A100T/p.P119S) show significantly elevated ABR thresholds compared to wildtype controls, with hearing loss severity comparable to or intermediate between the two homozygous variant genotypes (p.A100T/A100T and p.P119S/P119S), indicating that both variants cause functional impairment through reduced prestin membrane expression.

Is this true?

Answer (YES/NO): YES